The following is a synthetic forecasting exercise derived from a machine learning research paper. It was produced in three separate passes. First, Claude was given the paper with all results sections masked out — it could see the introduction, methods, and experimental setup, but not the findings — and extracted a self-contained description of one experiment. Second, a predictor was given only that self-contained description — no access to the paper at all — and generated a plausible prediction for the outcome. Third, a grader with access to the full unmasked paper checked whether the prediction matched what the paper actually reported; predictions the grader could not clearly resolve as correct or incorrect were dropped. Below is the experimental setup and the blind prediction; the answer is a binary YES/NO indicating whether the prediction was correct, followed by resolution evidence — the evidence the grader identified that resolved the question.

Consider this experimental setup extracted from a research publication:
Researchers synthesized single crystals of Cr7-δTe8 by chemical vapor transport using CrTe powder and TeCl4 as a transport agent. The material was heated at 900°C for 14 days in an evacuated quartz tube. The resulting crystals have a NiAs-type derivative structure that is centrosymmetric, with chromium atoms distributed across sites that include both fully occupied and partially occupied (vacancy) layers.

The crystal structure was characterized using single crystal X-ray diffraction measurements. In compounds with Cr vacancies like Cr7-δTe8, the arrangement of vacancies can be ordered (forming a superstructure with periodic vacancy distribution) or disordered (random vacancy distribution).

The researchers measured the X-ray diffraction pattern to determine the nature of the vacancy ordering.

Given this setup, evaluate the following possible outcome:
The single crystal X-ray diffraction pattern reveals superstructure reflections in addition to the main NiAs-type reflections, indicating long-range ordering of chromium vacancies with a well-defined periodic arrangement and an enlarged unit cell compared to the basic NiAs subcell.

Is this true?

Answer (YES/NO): NO